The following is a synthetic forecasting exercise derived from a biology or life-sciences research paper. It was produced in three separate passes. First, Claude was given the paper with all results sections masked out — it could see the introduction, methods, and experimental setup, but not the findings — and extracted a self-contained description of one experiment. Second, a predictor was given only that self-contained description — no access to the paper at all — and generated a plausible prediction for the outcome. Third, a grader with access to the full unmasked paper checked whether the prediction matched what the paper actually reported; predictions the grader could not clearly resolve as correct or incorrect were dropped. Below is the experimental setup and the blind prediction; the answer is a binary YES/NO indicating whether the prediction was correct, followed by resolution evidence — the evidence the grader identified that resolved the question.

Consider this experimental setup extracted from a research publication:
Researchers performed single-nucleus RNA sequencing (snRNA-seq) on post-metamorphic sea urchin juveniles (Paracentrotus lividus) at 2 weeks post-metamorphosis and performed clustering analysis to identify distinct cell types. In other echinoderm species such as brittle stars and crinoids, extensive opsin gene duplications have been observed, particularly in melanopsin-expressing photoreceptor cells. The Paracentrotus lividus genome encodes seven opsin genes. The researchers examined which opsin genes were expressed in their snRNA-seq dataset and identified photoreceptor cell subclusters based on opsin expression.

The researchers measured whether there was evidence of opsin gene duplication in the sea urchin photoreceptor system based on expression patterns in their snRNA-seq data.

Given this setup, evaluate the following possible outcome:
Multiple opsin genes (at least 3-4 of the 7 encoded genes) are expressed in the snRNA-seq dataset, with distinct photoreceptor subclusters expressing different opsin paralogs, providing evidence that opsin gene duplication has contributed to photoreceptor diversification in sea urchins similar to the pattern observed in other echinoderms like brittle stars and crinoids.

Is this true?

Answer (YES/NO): NO